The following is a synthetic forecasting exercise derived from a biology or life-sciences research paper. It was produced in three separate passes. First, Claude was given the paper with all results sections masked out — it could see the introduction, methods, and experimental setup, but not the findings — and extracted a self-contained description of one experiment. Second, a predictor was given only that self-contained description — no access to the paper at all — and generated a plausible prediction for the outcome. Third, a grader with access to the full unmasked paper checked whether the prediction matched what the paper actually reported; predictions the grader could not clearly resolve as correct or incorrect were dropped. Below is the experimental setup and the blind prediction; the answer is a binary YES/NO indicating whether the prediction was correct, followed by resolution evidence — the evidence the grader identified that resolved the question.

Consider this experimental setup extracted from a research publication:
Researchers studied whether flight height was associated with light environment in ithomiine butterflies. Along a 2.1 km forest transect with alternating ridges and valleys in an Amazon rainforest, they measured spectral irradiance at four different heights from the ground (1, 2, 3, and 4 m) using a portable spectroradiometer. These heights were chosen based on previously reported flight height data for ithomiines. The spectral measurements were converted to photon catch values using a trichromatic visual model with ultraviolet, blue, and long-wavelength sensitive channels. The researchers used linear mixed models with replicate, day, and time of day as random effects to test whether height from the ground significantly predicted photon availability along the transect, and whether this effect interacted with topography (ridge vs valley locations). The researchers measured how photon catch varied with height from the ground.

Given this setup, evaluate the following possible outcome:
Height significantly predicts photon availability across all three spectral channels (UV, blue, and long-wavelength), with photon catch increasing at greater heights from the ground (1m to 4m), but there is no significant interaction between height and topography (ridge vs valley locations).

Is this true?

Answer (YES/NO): NO